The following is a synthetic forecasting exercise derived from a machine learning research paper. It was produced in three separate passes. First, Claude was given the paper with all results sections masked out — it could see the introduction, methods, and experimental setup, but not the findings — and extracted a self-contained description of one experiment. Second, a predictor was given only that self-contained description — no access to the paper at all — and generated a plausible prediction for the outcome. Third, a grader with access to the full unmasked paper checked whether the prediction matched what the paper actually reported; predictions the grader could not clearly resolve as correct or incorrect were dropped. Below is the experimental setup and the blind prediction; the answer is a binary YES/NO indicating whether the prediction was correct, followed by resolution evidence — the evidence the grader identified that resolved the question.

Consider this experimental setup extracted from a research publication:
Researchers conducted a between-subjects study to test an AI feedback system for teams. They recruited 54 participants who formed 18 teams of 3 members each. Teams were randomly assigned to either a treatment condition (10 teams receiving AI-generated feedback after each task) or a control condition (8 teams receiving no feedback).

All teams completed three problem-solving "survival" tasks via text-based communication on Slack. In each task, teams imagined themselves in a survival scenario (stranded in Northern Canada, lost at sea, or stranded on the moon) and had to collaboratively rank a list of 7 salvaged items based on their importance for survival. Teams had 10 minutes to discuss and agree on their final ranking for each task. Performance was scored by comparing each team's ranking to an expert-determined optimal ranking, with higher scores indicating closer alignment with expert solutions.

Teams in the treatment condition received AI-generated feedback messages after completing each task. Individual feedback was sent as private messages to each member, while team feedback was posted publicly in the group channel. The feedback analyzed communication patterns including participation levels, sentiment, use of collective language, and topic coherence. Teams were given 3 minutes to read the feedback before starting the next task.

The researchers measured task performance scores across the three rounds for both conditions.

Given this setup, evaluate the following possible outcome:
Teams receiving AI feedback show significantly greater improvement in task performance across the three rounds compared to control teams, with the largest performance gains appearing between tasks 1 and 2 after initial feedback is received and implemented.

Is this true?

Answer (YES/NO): NO